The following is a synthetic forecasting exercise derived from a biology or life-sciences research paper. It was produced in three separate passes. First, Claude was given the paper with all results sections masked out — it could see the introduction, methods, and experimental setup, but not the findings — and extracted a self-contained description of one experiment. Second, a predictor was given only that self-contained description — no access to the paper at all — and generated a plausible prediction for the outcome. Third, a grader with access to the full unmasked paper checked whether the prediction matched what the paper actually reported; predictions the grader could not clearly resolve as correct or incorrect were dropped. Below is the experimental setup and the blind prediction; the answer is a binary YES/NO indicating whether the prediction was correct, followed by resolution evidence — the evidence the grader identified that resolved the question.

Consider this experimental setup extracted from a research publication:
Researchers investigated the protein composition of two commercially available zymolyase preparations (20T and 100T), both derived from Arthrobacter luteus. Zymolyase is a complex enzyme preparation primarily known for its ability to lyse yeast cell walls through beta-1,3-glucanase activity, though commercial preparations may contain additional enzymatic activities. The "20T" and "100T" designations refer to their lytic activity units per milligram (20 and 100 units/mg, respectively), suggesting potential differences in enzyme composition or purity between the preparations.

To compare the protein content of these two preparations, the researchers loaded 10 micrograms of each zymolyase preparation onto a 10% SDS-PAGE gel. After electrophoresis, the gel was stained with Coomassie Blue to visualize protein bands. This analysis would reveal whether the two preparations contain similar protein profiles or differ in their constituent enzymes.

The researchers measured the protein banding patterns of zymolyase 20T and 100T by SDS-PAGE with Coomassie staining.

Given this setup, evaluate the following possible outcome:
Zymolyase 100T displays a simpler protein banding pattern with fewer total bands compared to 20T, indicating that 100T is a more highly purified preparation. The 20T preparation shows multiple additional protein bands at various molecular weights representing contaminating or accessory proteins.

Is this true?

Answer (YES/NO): NO